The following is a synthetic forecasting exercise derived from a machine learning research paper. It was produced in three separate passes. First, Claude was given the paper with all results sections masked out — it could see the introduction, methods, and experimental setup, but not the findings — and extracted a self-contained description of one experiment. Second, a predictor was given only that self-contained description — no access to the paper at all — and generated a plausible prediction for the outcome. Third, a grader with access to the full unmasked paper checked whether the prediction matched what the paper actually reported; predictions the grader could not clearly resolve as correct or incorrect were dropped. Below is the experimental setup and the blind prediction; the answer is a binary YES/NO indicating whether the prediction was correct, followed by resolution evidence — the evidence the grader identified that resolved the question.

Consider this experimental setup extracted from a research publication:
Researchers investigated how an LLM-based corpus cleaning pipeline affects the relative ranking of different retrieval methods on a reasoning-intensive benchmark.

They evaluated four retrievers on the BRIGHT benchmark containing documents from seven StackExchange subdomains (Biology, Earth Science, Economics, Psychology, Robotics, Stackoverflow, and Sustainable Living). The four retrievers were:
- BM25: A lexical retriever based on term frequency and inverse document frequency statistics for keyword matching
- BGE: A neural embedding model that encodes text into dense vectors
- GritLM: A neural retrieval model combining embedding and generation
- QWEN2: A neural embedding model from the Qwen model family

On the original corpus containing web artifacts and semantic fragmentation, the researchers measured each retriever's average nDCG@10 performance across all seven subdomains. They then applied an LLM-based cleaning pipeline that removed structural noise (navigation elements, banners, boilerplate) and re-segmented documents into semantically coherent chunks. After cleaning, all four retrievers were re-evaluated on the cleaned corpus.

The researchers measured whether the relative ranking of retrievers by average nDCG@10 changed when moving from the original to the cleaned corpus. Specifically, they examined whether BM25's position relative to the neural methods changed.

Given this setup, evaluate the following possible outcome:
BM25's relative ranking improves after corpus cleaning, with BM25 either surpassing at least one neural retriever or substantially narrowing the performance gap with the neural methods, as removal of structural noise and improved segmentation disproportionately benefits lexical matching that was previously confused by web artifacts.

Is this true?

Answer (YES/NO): NO